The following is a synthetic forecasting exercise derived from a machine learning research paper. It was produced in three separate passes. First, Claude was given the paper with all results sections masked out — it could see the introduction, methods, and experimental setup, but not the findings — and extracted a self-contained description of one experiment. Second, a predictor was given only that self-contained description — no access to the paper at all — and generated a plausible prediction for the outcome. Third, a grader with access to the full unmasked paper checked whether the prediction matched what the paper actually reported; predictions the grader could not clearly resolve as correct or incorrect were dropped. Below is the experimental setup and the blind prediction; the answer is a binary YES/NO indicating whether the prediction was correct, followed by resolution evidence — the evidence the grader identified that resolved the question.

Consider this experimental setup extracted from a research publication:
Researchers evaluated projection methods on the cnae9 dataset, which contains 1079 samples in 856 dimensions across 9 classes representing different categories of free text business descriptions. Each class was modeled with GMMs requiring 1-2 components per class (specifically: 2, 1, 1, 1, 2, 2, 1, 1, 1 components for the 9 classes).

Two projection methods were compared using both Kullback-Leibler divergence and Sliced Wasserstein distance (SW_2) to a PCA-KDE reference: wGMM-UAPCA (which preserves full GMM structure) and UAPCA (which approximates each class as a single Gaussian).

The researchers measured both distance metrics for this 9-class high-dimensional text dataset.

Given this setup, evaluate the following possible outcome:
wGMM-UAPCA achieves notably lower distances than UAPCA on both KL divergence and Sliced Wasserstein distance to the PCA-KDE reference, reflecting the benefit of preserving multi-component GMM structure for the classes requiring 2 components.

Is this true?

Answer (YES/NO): NO